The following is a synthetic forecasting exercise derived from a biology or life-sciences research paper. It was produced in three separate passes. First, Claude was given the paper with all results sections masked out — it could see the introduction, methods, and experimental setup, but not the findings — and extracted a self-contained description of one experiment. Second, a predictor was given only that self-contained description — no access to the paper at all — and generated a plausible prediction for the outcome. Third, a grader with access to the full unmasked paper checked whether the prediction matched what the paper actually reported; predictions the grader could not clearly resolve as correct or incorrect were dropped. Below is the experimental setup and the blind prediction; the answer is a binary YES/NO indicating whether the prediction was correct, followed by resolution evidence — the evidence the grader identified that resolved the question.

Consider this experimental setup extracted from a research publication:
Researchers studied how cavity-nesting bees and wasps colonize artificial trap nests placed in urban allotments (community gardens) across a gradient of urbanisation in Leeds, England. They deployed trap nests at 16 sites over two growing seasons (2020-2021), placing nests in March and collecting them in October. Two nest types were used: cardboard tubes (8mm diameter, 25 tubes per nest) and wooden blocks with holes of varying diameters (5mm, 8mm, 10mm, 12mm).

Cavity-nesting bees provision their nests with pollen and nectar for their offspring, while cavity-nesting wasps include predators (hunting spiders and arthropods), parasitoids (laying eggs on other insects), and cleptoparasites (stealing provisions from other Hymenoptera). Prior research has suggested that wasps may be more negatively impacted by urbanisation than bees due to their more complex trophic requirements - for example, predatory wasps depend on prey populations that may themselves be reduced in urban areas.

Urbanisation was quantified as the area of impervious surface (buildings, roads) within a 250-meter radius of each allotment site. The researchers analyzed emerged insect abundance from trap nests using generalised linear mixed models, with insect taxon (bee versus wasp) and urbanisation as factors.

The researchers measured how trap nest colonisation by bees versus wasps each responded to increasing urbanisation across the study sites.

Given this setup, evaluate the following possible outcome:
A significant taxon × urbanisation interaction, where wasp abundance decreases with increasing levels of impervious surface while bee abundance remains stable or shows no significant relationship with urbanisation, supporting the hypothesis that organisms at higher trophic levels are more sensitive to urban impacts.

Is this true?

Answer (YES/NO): NO